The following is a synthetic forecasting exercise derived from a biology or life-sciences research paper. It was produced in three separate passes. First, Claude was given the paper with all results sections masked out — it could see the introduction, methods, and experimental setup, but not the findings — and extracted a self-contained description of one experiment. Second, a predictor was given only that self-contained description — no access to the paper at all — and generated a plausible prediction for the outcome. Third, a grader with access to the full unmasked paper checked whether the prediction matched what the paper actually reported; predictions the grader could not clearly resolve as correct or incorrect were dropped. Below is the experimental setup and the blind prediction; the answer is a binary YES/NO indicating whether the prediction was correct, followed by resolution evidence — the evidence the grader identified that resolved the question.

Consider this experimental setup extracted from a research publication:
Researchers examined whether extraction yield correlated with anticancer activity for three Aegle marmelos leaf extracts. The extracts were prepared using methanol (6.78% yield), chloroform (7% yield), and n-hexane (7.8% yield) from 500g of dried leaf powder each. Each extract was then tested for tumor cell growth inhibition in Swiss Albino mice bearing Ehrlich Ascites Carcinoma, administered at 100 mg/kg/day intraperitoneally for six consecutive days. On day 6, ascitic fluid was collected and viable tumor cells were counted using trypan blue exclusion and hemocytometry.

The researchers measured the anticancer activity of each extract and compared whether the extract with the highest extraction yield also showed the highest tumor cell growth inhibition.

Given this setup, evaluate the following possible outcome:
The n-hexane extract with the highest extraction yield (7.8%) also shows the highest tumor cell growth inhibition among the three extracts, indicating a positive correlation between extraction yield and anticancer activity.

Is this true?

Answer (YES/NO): YES